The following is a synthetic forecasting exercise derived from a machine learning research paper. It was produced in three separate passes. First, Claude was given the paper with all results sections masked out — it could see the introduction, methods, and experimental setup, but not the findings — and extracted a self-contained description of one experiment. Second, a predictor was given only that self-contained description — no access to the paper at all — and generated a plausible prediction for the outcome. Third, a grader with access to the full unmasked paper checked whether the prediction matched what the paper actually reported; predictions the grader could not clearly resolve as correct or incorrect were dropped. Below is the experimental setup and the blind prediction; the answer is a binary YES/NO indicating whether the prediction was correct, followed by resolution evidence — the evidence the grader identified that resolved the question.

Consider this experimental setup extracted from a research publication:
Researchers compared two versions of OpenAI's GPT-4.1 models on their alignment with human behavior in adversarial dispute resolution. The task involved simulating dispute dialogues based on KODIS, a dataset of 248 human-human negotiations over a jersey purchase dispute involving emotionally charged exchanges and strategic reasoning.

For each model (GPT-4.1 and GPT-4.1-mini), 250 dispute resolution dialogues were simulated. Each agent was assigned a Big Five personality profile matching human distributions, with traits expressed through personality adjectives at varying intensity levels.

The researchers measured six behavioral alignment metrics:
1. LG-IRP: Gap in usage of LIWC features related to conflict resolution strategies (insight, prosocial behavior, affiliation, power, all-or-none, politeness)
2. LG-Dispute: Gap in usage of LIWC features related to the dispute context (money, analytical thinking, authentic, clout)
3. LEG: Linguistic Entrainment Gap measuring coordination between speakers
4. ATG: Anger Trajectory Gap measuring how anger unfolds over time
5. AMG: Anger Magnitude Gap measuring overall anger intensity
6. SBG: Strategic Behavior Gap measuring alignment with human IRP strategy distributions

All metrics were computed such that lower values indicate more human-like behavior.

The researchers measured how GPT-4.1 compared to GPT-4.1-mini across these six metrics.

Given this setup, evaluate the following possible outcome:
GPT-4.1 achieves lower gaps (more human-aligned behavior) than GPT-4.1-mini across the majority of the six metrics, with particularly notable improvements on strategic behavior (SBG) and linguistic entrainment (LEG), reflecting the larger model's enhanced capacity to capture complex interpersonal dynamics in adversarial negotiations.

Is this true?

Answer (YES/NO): NO